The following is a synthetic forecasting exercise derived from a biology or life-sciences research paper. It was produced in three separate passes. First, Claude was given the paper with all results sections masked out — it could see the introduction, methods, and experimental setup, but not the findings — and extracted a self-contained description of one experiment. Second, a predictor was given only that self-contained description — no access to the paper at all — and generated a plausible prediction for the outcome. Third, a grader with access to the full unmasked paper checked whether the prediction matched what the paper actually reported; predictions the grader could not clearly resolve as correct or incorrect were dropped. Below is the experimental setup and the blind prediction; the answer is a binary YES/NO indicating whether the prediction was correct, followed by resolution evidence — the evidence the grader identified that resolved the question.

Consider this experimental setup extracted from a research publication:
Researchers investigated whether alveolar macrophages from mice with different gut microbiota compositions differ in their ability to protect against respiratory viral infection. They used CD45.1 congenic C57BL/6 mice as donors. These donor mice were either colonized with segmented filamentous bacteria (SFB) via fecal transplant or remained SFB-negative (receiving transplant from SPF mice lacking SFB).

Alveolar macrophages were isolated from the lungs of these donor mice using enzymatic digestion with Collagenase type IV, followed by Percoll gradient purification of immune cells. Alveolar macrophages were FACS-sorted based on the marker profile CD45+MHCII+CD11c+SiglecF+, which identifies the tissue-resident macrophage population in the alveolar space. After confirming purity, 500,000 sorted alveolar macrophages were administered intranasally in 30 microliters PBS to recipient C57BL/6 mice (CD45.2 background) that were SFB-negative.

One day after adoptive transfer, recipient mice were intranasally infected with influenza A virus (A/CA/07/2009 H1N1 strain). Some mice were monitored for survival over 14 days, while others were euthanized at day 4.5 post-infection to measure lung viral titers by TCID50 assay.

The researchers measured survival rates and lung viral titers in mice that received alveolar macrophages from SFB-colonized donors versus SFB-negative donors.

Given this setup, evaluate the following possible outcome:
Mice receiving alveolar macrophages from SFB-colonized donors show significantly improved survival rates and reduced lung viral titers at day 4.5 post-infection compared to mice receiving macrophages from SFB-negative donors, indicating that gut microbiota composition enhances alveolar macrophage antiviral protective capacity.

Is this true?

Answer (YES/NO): YES